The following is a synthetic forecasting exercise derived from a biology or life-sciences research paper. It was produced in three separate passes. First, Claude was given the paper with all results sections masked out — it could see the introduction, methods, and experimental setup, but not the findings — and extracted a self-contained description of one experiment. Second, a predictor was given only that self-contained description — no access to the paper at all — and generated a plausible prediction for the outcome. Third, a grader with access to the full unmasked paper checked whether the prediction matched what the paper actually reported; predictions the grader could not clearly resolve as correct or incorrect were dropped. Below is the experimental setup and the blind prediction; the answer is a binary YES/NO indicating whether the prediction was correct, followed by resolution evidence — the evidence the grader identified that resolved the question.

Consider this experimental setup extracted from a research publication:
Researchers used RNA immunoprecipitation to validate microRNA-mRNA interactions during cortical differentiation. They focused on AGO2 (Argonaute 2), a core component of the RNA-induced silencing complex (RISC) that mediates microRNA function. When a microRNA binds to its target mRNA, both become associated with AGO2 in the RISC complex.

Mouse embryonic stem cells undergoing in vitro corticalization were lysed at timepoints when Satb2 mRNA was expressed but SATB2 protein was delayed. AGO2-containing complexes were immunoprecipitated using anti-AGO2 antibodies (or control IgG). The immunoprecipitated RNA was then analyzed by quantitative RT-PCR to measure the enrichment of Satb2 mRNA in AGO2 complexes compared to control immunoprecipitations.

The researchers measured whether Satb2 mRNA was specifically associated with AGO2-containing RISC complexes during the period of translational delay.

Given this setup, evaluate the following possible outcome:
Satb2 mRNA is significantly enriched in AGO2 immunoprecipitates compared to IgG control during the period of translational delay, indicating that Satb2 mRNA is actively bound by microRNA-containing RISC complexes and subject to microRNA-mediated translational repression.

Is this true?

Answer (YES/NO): YES